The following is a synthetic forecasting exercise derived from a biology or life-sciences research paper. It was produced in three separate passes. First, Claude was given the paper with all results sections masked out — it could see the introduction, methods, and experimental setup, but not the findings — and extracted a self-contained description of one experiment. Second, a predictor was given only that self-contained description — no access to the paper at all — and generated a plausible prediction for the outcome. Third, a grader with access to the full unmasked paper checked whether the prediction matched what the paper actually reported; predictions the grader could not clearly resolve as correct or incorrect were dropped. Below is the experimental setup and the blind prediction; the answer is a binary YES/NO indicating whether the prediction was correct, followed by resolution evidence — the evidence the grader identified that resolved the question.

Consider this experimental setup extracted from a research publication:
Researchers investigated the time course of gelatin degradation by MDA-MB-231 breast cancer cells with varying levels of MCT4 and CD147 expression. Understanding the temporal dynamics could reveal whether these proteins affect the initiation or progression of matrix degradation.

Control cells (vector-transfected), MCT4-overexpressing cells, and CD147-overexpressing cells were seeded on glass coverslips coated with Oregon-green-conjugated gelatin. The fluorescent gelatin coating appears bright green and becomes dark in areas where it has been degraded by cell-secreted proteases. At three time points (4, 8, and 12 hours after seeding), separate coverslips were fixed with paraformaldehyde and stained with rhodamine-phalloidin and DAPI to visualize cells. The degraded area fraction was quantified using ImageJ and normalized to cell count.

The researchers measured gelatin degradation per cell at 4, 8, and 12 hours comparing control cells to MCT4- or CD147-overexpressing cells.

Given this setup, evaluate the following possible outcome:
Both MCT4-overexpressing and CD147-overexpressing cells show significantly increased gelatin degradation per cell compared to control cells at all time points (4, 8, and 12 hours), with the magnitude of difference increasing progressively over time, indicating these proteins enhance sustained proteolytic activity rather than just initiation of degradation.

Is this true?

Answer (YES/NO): NO